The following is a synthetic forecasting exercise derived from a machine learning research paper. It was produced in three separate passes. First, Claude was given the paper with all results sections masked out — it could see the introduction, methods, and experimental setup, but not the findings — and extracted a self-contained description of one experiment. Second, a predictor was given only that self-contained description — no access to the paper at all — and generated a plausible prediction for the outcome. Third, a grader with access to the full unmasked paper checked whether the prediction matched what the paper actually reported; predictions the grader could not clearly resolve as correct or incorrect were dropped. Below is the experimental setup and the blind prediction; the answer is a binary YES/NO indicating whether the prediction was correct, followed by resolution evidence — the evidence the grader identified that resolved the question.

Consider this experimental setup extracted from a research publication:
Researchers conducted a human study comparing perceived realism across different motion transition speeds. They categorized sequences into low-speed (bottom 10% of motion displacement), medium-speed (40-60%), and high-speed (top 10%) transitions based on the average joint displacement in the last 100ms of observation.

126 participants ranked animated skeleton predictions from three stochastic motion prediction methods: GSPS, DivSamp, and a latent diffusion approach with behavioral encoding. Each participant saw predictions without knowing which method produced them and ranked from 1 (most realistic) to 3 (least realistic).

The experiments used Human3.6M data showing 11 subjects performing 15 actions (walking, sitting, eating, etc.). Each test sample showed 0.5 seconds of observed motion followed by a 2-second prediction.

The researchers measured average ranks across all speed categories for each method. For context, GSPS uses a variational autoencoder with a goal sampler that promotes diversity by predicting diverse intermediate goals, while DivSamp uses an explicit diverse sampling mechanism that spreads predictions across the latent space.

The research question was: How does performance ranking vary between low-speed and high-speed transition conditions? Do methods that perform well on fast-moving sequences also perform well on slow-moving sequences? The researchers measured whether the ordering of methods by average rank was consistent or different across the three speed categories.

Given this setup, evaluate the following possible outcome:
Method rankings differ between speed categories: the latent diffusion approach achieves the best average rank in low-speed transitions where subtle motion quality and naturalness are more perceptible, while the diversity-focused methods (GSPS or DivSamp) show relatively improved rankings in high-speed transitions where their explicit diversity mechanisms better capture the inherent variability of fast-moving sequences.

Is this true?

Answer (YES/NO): NO